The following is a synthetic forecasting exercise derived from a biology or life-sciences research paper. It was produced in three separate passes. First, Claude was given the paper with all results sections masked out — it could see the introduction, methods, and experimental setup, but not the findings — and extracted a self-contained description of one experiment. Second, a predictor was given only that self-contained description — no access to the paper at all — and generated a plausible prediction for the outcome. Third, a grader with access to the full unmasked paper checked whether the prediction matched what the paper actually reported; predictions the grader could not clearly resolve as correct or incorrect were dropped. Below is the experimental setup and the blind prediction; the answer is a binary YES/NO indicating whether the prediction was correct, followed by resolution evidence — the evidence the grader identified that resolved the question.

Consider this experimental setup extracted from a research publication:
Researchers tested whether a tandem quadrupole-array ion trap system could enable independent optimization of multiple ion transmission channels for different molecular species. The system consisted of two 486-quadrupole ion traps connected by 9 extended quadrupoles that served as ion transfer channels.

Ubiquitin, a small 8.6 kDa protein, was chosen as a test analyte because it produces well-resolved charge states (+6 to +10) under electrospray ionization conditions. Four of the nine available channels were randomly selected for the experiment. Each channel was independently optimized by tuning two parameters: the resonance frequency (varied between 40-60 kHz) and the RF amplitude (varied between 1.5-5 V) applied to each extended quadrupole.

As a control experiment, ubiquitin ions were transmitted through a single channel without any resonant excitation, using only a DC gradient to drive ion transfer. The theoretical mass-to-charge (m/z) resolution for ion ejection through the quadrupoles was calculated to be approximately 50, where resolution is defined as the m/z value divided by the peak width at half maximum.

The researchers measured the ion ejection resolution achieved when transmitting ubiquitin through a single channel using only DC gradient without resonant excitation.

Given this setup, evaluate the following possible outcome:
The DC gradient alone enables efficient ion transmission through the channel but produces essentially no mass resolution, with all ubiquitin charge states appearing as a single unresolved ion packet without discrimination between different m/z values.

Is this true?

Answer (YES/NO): NO